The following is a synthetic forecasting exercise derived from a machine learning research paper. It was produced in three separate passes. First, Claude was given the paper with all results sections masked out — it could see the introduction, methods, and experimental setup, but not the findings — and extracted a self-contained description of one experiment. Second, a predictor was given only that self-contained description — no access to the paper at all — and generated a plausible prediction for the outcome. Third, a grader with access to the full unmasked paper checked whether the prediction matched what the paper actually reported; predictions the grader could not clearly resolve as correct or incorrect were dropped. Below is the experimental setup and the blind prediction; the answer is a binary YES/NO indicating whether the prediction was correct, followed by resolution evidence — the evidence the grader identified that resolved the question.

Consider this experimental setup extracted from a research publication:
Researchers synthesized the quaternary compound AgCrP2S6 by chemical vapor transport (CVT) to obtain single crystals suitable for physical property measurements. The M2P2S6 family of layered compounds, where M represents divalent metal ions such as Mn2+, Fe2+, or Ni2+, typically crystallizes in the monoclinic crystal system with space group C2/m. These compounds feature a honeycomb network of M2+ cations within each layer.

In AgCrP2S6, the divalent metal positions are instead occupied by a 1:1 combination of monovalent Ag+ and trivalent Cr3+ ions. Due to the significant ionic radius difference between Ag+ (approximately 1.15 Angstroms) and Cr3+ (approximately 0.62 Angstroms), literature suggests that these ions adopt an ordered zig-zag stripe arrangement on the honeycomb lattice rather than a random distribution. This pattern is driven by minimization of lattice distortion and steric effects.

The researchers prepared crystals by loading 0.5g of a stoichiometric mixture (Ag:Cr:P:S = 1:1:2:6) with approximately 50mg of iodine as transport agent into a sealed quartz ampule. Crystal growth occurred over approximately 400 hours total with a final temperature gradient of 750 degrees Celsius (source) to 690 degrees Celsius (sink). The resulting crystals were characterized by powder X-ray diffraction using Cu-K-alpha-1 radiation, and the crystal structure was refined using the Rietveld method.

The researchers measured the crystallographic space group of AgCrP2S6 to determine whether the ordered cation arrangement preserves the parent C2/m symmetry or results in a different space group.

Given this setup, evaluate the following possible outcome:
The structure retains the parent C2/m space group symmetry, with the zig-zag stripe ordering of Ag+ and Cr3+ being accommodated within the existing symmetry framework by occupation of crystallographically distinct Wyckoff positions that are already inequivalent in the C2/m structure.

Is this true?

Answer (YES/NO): NO